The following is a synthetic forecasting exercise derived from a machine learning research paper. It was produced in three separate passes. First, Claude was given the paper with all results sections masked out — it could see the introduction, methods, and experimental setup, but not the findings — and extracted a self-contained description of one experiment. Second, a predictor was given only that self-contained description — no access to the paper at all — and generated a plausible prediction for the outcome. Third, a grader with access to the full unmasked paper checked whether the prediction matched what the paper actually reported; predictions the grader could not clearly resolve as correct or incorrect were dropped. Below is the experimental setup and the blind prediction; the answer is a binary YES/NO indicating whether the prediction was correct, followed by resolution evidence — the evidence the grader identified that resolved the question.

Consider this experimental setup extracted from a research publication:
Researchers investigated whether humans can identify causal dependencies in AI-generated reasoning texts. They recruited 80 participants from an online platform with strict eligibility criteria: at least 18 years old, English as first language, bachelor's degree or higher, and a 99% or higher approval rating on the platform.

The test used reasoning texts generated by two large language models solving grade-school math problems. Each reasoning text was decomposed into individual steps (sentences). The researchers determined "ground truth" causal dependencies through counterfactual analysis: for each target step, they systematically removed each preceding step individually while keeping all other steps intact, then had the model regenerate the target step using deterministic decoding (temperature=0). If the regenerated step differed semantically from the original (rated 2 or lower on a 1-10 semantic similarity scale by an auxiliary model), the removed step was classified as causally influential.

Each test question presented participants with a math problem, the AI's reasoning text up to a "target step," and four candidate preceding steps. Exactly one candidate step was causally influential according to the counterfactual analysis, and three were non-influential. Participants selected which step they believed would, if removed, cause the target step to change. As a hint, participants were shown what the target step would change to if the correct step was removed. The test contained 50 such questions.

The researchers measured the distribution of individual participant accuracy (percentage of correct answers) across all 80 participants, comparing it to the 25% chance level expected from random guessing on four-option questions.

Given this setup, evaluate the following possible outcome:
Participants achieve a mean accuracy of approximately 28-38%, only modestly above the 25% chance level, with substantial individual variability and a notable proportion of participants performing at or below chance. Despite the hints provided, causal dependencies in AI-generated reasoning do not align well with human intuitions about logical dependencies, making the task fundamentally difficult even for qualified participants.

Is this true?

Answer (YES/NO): NO